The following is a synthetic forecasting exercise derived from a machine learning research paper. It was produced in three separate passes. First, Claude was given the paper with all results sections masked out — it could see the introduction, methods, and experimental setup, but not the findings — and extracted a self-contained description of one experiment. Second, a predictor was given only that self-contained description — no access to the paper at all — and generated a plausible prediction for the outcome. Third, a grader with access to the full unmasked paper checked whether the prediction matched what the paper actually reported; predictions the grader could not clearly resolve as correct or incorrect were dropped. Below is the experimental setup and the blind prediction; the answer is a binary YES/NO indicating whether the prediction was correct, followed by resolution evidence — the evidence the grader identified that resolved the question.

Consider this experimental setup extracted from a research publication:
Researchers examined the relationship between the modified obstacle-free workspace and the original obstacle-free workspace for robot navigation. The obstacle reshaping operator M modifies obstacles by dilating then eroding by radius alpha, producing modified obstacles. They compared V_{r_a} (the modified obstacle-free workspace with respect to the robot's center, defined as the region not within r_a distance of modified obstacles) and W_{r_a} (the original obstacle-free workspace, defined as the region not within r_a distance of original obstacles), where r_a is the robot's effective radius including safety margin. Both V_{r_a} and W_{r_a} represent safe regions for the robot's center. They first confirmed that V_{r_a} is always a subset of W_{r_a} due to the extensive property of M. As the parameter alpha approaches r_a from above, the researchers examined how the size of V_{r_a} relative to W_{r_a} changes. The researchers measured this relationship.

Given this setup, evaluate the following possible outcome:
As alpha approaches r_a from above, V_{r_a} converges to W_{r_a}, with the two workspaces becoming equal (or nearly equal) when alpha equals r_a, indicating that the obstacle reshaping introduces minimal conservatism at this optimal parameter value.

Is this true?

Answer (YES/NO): YES